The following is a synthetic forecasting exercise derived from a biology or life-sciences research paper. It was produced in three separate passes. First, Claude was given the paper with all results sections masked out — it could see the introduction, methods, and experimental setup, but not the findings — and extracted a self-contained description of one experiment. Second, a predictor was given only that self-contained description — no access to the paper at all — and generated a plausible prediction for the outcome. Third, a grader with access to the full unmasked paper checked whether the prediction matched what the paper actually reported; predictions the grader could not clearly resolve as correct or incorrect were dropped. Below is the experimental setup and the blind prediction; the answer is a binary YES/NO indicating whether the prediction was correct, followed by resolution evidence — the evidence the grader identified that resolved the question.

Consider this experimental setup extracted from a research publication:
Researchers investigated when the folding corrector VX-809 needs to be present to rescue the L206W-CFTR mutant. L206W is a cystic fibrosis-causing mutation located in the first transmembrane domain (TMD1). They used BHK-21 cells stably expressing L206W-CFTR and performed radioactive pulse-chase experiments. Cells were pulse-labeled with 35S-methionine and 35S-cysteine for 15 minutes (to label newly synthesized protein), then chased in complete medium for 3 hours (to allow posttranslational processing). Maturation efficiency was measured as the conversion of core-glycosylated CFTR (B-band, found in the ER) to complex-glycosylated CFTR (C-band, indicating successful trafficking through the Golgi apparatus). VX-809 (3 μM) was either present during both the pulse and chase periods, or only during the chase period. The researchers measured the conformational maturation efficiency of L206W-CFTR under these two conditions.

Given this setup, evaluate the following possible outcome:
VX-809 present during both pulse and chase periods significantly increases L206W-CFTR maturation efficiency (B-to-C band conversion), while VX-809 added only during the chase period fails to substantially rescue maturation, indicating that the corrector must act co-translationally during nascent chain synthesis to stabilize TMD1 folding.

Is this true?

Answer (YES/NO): NO